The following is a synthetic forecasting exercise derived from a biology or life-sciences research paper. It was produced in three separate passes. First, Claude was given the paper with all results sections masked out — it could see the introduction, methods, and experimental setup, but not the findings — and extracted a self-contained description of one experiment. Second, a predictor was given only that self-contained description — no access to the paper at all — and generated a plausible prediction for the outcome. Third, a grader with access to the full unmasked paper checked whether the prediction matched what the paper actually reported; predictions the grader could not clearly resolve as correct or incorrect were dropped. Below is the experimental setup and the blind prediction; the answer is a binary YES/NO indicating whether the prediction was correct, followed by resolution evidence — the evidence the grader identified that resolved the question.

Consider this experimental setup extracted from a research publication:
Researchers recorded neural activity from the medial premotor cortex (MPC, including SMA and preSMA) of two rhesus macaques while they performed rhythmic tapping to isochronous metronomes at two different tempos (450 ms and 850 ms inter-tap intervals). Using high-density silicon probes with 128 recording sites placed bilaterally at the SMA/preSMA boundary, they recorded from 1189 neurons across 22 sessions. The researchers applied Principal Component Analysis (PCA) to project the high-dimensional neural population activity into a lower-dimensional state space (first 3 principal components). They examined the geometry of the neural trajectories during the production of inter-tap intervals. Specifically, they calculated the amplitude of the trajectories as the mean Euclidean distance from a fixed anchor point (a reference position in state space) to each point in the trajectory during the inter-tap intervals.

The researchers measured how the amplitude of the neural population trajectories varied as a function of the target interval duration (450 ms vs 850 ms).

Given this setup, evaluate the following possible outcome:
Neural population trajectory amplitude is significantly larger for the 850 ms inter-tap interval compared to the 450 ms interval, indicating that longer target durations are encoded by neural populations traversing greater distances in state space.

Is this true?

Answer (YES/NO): YES